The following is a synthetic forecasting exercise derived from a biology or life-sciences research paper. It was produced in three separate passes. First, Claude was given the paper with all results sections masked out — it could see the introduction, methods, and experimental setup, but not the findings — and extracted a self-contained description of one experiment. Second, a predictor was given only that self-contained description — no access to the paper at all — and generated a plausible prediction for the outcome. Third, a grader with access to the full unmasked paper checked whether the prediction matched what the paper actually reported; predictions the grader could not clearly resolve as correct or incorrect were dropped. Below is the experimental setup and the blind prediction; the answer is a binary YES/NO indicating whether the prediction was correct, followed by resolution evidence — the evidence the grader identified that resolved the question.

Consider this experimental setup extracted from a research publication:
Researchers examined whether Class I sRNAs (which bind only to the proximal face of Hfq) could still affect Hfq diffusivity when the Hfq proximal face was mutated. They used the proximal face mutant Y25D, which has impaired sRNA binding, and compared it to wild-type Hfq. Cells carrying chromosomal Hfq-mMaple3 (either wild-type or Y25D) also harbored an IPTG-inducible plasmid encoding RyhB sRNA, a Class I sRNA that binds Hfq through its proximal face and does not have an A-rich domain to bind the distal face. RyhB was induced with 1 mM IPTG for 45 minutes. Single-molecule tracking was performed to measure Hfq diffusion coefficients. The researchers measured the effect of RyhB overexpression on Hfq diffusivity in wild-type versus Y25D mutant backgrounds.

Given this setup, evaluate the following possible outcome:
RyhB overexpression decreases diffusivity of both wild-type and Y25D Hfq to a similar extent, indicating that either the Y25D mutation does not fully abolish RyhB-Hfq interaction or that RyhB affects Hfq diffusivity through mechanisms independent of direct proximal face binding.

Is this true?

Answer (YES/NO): NO